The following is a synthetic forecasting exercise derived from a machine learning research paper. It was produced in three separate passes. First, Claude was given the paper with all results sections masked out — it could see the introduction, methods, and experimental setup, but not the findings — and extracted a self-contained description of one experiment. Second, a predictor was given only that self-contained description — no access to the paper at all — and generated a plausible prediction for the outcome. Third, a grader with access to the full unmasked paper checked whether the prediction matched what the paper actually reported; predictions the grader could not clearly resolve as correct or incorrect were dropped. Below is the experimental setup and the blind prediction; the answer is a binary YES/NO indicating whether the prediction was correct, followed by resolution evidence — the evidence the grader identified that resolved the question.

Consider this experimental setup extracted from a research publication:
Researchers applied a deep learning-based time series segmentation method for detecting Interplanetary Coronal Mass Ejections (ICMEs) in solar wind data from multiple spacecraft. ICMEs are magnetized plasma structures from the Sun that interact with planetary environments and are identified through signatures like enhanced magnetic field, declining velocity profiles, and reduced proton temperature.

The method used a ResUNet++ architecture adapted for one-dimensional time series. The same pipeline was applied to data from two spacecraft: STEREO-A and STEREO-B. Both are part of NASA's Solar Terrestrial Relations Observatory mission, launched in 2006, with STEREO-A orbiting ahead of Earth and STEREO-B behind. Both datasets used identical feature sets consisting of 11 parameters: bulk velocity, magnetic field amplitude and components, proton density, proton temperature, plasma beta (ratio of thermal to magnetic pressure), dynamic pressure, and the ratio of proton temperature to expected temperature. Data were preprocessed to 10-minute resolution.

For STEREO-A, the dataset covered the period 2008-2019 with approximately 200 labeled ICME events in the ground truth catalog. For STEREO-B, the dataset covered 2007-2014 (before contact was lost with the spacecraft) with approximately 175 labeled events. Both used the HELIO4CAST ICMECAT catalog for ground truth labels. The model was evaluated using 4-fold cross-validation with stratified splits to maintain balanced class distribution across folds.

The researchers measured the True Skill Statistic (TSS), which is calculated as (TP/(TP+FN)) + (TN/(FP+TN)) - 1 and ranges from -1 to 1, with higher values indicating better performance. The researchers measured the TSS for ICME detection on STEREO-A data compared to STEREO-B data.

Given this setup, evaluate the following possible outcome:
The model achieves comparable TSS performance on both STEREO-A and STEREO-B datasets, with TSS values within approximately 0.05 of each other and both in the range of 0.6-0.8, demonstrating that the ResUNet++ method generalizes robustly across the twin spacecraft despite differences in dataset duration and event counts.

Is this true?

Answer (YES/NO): NO